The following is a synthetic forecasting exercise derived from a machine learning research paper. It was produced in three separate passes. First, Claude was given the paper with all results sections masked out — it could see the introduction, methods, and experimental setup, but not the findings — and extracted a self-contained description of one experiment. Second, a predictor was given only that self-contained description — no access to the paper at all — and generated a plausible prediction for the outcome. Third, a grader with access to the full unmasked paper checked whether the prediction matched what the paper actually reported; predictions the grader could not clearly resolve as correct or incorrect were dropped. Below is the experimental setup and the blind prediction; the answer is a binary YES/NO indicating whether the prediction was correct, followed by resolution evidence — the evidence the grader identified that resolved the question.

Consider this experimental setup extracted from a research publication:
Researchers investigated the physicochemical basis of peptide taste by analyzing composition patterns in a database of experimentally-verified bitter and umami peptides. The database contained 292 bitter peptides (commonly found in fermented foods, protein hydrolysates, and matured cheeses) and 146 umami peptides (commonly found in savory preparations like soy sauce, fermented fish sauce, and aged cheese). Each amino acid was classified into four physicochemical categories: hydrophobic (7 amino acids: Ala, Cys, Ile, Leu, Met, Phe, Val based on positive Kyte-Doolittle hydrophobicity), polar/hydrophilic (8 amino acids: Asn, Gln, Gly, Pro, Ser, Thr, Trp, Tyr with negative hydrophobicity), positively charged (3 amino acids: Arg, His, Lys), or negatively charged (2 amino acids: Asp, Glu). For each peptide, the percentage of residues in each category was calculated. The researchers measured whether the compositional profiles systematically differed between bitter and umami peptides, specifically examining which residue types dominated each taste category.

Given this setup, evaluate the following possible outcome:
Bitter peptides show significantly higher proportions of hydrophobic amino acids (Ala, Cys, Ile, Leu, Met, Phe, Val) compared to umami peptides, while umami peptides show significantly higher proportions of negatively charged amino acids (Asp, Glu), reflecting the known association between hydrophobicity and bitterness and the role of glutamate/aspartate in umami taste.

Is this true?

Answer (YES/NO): YES